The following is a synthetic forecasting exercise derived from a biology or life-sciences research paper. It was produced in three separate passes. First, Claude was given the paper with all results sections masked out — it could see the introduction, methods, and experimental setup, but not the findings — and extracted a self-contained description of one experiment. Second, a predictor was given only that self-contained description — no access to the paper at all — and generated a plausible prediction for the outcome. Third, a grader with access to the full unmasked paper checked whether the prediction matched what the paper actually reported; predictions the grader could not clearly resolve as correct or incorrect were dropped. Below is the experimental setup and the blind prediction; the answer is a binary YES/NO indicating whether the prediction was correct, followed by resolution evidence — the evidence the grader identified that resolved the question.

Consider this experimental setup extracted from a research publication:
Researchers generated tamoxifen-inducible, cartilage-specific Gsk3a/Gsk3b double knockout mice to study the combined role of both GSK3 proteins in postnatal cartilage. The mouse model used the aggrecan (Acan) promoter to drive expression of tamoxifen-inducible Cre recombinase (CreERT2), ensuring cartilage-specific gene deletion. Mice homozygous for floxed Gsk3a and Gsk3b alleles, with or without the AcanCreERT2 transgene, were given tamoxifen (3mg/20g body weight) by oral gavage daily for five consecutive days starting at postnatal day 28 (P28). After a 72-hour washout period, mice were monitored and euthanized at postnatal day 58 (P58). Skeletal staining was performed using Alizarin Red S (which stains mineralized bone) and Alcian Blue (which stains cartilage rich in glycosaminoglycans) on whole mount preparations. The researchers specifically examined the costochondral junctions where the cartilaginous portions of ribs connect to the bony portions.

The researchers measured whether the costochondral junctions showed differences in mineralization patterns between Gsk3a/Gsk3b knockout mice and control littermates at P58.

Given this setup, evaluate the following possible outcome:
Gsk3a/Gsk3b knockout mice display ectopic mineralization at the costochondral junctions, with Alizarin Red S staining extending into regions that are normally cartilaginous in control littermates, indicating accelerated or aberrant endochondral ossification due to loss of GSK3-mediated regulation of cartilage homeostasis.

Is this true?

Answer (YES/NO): YES